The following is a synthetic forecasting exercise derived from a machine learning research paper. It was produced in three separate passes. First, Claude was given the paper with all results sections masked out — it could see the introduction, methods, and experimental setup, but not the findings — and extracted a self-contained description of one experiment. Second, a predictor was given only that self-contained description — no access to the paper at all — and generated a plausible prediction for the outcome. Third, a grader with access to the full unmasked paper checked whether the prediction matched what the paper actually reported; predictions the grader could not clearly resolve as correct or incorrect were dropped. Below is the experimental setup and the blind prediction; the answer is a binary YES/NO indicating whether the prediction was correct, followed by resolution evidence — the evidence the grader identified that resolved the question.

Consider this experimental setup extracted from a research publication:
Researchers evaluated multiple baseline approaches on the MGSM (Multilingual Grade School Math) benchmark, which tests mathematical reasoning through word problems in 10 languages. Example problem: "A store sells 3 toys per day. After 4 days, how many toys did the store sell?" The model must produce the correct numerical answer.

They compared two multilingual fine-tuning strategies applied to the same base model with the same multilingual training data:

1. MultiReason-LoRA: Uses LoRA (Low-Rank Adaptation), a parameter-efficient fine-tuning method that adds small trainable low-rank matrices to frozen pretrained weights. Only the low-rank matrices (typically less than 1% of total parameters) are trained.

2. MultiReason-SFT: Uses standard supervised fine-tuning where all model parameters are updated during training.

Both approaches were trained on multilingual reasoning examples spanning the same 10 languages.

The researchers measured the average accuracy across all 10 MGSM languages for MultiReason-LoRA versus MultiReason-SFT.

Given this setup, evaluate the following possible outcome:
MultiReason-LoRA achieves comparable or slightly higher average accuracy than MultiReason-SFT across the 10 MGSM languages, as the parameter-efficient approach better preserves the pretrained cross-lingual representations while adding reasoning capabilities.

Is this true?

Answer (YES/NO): NO